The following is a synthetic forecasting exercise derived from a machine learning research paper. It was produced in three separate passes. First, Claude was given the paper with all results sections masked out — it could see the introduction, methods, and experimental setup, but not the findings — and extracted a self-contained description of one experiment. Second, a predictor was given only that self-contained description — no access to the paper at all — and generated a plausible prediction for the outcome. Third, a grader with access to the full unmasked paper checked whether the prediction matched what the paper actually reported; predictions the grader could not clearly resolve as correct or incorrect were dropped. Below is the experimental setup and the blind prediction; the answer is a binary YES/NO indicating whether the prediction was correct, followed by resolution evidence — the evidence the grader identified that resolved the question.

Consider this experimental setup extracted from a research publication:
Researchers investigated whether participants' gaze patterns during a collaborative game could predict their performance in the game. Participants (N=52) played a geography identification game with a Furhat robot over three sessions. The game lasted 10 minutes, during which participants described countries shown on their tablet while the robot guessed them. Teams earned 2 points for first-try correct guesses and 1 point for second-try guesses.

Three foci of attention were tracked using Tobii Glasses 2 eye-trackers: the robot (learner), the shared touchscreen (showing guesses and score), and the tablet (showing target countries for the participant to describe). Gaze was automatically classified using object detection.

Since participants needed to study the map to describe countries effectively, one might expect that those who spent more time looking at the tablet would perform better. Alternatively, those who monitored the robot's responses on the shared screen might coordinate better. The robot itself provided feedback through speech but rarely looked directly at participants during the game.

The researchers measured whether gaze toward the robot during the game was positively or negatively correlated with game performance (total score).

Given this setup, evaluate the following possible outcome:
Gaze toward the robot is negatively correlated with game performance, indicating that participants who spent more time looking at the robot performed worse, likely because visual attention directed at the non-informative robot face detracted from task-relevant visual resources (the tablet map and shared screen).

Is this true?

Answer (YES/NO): YES